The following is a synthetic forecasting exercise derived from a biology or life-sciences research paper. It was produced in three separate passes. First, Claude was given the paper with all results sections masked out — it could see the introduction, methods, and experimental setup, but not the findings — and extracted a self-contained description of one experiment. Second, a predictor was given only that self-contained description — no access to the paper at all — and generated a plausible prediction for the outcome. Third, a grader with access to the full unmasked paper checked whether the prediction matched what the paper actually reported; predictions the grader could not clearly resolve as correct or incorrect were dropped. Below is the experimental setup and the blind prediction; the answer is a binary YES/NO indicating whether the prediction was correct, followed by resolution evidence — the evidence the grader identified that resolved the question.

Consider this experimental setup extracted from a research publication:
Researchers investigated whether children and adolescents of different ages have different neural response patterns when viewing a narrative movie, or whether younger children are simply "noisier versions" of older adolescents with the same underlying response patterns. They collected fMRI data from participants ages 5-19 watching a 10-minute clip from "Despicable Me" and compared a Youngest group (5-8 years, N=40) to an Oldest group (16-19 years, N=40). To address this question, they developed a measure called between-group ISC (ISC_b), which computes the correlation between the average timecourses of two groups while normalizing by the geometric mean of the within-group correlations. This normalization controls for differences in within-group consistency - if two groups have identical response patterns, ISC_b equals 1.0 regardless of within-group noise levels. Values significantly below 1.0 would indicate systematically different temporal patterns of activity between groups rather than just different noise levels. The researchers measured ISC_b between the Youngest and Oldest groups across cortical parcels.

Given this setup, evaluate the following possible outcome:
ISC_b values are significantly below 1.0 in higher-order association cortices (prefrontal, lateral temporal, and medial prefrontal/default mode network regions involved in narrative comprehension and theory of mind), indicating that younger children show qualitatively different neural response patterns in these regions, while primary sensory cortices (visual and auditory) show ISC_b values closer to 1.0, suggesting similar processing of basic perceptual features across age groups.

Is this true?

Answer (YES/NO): NO